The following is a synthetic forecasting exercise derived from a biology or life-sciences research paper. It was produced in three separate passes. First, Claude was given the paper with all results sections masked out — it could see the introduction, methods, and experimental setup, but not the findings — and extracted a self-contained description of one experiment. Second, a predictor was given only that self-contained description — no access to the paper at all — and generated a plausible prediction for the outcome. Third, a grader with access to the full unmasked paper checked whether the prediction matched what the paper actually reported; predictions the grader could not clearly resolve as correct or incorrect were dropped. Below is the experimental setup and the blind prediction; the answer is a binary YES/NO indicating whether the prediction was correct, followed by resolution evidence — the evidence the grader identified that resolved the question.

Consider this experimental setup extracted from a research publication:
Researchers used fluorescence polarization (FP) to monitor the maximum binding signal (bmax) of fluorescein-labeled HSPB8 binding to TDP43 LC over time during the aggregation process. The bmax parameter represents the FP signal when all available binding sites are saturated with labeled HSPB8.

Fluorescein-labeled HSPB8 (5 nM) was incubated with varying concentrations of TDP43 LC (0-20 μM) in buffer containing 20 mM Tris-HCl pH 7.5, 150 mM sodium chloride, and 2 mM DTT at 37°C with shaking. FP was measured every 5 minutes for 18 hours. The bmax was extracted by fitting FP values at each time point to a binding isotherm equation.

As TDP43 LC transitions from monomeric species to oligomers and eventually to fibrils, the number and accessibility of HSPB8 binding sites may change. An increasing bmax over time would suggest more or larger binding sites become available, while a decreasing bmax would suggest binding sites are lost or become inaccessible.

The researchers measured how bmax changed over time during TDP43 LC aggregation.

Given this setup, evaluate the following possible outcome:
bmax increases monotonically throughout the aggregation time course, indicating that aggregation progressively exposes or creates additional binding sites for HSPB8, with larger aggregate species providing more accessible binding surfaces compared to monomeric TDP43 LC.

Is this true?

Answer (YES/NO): NO